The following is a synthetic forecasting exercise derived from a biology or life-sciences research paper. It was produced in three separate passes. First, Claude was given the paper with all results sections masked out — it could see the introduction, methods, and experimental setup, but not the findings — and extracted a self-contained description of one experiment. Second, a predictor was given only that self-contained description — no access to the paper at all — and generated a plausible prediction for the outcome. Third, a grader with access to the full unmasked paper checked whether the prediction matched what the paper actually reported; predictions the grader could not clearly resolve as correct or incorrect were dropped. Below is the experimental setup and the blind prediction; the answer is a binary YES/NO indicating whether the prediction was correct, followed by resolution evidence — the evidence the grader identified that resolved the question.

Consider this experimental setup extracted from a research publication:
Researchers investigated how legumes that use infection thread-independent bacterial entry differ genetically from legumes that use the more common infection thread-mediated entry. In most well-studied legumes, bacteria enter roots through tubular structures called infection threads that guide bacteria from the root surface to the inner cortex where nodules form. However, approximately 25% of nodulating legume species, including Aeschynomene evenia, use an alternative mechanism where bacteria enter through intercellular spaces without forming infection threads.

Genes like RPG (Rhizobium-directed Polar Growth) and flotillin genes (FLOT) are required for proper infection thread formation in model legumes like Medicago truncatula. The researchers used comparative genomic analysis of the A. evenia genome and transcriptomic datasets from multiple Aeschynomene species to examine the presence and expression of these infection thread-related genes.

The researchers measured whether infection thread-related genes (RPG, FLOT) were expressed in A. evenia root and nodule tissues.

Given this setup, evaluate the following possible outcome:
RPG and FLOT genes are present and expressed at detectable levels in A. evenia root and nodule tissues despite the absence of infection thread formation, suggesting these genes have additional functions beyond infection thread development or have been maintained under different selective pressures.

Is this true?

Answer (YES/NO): NO